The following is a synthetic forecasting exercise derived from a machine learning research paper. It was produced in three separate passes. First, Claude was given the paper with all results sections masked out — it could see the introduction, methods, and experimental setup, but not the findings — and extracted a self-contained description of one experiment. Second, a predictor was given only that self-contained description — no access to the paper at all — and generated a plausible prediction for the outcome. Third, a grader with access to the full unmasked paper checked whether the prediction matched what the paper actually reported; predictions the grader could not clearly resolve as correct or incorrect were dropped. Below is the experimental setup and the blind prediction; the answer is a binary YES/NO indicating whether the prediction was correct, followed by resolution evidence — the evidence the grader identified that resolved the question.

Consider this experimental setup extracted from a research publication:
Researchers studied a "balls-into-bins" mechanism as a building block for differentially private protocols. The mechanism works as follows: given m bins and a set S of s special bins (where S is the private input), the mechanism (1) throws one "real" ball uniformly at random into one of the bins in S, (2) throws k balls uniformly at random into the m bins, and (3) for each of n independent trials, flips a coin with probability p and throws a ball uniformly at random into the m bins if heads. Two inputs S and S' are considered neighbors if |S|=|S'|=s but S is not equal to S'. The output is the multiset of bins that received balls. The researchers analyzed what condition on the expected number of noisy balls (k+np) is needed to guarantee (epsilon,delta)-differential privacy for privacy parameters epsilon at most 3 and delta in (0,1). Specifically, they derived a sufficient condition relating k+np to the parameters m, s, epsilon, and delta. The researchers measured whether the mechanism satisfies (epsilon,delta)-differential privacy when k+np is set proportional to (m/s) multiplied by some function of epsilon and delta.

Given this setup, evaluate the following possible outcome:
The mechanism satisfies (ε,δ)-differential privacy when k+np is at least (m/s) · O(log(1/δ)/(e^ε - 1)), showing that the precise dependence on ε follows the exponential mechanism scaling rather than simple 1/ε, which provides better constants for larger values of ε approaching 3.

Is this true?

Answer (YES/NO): NO